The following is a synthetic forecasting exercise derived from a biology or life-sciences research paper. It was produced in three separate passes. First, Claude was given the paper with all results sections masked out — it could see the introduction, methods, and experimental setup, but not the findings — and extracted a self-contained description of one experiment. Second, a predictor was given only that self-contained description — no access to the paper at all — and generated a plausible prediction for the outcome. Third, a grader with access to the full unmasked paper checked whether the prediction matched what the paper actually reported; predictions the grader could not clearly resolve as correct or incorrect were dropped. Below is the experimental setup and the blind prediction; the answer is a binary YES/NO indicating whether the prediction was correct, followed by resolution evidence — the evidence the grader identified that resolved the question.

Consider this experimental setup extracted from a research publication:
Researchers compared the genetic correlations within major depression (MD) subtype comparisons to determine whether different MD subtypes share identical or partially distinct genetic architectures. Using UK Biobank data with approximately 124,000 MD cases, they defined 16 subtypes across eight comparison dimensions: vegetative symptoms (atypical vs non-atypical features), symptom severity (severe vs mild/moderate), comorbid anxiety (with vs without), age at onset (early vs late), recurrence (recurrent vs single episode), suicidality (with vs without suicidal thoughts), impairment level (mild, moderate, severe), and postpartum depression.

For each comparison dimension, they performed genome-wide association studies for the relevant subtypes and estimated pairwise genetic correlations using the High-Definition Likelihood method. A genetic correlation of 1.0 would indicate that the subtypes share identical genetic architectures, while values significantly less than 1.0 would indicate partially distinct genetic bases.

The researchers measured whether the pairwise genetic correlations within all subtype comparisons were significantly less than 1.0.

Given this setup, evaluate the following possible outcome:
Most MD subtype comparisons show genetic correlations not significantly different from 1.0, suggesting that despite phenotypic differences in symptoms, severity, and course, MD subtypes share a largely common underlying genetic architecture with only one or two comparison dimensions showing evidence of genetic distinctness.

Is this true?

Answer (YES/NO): NO